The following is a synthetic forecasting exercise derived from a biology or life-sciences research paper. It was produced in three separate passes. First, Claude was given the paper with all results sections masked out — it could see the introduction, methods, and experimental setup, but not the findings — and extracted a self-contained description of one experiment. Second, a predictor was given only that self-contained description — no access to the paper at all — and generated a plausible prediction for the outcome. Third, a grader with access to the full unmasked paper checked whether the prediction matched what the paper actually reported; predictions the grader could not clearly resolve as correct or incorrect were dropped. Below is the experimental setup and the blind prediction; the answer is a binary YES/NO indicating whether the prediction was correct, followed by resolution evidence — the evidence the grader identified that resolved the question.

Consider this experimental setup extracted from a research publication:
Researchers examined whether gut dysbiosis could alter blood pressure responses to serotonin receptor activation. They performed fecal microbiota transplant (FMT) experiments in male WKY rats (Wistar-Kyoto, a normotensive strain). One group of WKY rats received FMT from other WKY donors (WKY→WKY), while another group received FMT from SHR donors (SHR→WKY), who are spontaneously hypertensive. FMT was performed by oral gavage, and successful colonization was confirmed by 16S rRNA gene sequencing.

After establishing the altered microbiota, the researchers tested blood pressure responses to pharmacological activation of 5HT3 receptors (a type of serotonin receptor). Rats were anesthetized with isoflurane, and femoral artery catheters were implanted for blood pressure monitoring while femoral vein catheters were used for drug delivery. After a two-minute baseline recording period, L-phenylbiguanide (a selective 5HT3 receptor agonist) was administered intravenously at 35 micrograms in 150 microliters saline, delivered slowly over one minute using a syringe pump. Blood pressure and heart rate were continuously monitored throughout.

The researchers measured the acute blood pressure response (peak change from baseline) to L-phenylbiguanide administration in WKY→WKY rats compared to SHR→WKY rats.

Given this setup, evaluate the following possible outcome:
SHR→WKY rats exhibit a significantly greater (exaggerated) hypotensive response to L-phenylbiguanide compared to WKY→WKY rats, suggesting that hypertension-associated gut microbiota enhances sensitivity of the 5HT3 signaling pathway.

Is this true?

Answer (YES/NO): NO